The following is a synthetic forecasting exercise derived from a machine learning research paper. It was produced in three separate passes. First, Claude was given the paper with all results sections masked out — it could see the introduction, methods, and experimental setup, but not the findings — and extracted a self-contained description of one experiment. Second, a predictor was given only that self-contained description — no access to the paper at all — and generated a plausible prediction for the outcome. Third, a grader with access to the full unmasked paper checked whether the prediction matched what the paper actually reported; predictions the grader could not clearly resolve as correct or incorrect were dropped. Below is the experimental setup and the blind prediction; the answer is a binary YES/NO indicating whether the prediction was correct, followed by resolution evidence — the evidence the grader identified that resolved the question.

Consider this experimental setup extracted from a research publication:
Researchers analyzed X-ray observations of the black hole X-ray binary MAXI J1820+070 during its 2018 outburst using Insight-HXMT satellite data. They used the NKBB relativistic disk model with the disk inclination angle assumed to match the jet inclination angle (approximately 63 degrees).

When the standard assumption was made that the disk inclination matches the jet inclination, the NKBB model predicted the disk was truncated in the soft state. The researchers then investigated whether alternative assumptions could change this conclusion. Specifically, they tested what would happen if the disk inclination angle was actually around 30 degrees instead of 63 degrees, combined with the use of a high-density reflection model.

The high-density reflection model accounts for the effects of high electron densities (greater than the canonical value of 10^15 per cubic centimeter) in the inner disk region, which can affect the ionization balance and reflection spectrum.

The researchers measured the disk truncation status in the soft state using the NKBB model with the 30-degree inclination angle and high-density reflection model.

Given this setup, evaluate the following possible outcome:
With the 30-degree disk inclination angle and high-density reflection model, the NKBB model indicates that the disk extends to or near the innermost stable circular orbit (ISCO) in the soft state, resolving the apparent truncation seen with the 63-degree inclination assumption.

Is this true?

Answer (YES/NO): YES